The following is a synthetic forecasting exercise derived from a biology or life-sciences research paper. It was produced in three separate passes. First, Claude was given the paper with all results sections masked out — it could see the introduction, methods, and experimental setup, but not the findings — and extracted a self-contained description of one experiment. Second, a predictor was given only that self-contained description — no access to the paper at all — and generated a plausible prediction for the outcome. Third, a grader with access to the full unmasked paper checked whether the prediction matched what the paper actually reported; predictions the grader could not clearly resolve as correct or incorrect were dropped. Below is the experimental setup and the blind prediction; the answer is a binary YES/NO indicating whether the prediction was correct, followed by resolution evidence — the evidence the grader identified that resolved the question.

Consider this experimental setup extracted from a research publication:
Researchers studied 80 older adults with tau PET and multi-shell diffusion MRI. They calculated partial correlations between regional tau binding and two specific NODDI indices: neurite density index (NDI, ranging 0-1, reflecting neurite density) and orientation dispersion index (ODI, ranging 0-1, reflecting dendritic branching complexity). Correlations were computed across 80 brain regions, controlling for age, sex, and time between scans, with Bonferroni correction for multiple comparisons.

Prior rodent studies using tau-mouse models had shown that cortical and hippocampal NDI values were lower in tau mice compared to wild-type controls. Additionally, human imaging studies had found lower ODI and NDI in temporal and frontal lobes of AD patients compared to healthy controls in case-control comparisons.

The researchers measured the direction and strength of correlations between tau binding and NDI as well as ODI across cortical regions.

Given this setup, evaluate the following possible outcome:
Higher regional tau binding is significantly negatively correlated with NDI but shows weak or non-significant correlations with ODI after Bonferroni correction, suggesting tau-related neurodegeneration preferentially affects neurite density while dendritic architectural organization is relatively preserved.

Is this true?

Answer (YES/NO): NO